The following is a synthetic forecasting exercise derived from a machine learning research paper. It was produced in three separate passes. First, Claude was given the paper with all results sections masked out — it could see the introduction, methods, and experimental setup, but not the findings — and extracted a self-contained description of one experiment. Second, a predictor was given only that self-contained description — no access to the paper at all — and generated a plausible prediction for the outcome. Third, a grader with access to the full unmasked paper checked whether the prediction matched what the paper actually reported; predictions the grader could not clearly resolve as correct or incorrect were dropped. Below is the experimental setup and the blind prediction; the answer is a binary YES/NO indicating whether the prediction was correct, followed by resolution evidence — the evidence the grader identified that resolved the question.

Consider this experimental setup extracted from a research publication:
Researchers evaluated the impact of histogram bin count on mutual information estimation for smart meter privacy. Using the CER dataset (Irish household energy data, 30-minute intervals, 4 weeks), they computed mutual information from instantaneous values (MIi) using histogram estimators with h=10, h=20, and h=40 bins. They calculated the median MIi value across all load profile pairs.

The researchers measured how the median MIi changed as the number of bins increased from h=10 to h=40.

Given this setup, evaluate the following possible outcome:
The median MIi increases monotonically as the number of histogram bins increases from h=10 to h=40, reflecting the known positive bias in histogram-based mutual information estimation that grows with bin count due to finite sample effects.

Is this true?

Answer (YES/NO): YES